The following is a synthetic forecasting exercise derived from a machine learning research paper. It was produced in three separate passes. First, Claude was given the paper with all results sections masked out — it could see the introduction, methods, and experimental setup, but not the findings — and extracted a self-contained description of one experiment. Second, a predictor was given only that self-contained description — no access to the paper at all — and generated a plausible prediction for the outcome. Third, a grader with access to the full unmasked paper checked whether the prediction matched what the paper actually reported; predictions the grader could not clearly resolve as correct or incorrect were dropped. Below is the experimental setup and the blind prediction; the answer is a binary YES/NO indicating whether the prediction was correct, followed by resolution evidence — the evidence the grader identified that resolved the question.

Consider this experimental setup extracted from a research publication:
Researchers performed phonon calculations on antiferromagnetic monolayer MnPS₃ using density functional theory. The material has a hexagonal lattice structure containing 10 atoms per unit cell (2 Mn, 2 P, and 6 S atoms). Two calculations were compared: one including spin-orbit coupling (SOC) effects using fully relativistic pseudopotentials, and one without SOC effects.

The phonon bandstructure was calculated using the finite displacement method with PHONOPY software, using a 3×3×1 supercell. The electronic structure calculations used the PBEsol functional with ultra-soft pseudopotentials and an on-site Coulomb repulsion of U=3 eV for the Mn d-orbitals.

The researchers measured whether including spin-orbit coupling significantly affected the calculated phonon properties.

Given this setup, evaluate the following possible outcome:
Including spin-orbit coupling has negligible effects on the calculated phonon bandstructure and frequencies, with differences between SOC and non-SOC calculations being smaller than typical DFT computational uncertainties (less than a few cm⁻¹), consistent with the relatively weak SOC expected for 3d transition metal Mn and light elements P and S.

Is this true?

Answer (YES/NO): YES